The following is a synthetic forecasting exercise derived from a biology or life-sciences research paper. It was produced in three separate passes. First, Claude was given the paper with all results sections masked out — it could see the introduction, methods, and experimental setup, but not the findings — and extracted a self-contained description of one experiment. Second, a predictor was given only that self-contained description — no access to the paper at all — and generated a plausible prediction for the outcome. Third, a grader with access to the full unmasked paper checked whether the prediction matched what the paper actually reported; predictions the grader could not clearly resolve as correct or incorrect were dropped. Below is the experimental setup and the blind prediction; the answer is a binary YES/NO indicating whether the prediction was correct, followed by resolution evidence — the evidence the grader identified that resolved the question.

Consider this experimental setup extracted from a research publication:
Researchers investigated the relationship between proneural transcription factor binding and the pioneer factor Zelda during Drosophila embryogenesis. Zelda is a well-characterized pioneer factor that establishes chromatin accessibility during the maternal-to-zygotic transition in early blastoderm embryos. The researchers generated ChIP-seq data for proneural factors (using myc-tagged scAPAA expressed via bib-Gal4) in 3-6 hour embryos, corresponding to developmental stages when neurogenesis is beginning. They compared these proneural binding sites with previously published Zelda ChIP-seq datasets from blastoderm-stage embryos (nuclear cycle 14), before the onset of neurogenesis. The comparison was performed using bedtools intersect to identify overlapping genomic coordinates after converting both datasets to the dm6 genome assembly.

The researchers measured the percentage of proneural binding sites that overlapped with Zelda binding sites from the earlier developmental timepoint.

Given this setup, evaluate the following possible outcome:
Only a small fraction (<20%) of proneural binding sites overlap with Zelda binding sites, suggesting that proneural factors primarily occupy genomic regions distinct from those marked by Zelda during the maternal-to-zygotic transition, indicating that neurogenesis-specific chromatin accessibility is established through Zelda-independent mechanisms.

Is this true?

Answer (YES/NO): NO